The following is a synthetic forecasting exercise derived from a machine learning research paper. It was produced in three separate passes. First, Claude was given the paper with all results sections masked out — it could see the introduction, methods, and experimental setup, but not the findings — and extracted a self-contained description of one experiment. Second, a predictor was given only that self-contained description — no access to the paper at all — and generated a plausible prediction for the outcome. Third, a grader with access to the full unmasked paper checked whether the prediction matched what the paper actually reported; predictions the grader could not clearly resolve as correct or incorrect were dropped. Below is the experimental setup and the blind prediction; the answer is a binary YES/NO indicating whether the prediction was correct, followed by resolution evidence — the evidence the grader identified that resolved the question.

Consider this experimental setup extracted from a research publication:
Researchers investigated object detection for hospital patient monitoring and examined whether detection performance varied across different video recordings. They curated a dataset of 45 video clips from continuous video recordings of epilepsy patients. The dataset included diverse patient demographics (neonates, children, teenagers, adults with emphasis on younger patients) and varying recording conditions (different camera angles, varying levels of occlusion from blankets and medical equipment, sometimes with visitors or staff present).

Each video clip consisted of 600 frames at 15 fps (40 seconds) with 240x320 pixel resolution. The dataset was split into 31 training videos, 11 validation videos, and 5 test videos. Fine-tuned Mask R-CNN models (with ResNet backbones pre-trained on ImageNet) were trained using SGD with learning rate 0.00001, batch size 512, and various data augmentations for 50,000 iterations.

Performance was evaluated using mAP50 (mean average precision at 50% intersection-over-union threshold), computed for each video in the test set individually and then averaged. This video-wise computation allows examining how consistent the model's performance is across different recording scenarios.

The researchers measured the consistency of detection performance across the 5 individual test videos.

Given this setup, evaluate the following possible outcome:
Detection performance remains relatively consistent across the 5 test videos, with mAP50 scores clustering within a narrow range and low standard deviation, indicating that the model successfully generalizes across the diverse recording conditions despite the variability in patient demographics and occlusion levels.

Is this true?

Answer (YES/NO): NO